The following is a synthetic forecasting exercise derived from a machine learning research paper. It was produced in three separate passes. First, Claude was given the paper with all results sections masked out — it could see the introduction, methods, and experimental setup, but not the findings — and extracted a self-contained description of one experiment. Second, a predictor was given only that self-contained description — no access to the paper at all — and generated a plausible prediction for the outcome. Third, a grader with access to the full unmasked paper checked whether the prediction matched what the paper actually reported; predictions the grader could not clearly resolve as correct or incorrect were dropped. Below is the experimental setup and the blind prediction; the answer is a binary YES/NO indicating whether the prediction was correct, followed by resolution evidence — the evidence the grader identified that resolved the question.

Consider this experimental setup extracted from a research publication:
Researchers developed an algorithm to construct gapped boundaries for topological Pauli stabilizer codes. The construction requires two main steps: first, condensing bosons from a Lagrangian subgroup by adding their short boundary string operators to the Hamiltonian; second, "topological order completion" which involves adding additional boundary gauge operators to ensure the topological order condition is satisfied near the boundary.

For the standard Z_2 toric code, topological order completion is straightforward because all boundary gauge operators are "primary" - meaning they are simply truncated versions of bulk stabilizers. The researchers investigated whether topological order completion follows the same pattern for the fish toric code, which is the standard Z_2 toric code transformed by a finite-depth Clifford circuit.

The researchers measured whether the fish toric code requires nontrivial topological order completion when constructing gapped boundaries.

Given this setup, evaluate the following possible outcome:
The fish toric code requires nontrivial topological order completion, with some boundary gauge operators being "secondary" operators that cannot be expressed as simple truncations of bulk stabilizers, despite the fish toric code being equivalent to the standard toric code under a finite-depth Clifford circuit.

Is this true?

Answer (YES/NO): YES